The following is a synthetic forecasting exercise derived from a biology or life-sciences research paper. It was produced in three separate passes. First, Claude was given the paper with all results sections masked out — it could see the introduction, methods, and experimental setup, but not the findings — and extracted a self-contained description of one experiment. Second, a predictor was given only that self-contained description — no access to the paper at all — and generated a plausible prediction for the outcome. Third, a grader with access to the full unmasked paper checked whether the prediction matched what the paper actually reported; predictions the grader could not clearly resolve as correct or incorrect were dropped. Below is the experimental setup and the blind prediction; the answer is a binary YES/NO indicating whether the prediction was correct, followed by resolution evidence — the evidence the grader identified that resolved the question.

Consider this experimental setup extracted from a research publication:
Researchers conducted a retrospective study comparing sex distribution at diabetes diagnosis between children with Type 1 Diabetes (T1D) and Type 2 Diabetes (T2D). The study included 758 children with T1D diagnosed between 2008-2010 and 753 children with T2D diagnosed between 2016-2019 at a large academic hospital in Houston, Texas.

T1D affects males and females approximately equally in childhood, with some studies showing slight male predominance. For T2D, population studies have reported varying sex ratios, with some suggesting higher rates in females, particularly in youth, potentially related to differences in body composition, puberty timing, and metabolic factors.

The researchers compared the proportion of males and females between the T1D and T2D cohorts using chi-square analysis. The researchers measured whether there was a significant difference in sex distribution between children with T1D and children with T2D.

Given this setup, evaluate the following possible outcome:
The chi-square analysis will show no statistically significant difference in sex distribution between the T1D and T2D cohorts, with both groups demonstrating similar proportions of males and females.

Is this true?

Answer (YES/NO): NO